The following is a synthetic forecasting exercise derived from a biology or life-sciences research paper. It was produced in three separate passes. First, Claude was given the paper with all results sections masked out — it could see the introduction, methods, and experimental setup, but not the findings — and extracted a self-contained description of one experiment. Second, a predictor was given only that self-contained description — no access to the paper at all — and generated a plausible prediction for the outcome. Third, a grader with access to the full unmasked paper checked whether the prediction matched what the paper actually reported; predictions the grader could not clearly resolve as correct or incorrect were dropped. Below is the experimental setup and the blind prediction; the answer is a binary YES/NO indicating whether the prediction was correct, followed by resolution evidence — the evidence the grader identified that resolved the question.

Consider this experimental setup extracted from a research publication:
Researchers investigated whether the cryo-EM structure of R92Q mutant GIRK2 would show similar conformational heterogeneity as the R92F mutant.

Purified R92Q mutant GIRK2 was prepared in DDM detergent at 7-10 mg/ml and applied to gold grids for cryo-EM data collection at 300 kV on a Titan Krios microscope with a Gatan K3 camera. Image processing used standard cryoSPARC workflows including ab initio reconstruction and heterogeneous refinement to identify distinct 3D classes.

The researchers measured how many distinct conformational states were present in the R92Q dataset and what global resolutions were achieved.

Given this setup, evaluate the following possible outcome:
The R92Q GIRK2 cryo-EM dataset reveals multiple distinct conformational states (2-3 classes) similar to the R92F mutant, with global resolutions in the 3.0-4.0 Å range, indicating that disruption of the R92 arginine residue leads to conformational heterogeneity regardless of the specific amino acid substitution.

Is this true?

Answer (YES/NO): YES